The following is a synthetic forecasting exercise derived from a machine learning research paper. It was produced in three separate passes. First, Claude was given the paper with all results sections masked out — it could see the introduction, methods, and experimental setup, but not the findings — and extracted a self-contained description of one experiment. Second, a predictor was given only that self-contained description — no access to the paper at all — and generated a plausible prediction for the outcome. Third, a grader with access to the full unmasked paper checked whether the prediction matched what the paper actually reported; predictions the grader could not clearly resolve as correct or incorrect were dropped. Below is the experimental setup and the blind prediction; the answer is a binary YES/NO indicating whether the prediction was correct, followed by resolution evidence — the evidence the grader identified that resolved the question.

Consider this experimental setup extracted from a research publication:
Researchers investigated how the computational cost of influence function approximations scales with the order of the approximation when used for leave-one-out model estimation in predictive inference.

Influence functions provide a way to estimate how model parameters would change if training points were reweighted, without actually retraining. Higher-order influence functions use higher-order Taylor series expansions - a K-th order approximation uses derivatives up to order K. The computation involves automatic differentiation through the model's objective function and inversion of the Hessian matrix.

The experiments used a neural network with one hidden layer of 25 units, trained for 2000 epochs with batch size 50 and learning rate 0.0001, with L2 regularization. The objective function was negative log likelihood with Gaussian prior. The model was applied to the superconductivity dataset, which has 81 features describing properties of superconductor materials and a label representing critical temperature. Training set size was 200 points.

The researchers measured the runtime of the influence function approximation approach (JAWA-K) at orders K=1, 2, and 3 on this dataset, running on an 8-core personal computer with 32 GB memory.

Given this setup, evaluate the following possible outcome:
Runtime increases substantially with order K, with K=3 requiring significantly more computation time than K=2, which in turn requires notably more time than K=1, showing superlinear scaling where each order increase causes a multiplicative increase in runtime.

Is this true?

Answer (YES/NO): NO